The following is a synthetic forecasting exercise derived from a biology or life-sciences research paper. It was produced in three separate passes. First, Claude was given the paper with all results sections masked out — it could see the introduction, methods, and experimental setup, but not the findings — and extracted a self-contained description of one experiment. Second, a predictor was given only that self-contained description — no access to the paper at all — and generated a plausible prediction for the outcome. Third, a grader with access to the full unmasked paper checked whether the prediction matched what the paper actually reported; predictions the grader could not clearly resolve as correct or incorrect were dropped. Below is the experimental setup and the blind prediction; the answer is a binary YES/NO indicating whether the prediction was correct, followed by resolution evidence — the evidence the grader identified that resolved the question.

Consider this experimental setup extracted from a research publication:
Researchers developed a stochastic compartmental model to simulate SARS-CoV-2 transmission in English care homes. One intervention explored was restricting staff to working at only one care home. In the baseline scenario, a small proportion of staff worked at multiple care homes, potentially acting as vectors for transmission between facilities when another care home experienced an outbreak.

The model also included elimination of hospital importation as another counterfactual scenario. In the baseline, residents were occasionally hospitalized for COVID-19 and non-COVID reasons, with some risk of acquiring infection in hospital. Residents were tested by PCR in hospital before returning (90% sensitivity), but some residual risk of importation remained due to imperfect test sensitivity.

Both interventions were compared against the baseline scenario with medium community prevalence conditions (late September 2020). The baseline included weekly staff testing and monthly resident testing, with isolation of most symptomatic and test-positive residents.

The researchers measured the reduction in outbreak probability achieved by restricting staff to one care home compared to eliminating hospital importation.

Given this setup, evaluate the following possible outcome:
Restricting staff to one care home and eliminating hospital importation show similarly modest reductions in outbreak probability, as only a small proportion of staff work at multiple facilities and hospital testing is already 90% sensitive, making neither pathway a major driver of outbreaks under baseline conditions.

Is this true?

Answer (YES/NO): YES